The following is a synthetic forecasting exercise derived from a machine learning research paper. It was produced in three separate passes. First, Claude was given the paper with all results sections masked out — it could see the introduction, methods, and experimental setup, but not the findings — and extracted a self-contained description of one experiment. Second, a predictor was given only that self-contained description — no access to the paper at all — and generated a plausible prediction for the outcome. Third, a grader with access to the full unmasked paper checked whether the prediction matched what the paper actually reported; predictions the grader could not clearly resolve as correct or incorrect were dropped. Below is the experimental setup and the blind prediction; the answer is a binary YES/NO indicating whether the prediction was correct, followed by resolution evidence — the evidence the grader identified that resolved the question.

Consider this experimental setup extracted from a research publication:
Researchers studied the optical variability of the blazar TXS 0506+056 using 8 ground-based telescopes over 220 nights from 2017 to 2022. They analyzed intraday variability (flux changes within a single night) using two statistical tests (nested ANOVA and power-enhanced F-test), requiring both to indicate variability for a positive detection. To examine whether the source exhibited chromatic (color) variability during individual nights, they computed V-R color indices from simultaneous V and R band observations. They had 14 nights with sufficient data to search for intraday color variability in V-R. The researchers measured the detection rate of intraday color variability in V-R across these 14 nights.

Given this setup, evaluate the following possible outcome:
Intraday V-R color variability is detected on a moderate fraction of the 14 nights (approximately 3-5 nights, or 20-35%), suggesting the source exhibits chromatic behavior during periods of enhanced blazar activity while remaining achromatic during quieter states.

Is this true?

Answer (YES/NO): NO